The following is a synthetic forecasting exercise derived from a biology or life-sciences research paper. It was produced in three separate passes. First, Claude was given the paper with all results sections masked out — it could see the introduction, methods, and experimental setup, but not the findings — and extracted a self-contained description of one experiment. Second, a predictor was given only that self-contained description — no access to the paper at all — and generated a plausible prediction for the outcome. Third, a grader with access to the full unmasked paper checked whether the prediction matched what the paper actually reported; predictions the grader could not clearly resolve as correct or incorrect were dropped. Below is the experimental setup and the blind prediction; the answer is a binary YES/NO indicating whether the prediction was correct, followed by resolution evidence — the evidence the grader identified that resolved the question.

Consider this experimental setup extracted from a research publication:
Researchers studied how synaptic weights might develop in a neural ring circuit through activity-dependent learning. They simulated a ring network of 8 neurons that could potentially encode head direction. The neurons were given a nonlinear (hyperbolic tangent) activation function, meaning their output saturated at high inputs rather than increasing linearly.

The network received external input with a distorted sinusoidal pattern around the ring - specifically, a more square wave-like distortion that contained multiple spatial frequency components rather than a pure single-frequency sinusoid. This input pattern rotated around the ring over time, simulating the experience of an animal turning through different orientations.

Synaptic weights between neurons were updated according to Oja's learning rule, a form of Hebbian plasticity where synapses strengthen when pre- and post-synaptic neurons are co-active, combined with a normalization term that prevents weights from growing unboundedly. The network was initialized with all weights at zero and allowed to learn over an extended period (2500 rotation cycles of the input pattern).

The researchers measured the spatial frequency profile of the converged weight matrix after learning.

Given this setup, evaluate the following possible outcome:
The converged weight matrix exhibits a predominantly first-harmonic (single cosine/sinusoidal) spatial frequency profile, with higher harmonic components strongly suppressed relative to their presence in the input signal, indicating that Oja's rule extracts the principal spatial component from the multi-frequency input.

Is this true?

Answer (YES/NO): YES